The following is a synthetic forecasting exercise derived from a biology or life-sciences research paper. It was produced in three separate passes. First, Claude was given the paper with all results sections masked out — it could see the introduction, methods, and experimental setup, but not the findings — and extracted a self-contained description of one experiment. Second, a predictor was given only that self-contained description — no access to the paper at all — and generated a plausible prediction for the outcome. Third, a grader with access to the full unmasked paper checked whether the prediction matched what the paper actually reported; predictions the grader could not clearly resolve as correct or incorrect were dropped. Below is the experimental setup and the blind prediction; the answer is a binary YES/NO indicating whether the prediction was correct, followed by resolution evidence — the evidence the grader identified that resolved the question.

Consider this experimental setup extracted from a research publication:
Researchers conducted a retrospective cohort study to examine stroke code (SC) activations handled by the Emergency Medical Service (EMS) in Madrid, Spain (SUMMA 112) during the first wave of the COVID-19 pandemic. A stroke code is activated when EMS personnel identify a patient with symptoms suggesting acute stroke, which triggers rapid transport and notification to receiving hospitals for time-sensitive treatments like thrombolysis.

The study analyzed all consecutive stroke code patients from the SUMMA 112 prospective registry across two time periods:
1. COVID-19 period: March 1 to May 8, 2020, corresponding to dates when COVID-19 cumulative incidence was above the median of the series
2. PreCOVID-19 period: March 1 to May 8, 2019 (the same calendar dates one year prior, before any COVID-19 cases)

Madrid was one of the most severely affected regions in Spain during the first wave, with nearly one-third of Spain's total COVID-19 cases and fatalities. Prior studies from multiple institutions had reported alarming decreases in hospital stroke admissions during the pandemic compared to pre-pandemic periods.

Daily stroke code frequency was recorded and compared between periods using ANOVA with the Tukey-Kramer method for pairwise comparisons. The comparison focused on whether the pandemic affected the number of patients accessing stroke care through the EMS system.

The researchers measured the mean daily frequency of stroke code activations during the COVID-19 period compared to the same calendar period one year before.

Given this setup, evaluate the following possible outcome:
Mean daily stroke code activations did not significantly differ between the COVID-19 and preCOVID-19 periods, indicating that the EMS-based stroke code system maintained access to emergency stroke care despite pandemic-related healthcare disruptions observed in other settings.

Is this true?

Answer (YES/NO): YES